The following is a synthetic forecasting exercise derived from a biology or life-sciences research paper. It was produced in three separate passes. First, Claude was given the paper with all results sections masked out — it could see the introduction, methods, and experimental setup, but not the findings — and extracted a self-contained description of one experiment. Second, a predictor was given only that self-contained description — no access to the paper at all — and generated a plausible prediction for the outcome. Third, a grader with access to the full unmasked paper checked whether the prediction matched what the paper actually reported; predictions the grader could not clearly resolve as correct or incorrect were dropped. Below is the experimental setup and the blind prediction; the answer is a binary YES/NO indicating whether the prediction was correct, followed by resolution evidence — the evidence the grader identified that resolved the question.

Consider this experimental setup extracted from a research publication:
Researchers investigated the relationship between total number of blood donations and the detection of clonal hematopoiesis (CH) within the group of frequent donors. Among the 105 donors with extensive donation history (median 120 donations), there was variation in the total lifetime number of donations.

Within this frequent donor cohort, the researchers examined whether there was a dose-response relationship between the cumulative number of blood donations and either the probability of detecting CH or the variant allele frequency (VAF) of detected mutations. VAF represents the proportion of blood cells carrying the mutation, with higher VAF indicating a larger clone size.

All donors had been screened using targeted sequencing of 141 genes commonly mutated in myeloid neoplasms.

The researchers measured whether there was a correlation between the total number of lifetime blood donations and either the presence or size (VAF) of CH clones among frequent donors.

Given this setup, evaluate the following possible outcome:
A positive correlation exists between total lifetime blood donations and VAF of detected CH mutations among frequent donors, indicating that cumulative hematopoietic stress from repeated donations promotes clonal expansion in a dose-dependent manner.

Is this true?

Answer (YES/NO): NO